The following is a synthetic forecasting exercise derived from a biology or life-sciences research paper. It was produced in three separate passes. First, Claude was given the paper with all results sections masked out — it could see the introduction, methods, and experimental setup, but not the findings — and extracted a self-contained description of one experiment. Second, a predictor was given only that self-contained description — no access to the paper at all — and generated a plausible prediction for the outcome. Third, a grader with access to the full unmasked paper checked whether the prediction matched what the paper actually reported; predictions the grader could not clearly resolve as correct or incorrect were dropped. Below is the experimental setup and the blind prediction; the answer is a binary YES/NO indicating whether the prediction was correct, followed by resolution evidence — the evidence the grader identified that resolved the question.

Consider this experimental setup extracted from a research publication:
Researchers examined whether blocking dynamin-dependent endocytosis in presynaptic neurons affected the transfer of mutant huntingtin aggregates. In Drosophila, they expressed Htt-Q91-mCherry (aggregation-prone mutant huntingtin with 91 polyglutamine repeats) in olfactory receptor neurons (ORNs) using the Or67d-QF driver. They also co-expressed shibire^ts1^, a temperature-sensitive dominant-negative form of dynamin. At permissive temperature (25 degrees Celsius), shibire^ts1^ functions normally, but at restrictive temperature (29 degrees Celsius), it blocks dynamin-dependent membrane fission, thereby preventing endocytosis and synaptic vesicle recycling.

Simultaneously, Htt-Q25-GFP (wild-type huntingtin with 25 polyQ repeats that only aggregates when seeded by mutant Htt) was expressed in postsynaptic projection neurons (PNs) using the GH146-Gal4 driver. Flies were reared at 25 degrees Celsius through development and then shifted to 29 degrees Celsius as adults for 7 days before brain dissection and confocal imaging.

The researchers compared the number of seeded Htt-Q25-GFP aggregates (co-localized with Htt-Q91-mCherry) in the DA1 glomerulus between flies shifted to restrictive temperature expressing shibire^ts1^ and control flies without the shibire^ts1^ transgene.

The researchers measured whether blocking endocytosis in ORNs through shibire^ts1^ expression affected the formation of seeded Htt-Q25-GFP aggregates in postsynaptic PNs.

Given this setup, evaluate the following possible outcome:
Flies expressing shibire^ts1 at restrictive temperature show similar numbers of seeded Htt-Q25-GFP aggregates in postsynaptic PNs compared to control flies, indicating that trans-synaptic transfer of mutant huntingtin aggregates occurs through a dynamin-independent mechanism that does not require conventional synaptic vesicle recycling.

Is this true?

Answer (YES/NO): NO